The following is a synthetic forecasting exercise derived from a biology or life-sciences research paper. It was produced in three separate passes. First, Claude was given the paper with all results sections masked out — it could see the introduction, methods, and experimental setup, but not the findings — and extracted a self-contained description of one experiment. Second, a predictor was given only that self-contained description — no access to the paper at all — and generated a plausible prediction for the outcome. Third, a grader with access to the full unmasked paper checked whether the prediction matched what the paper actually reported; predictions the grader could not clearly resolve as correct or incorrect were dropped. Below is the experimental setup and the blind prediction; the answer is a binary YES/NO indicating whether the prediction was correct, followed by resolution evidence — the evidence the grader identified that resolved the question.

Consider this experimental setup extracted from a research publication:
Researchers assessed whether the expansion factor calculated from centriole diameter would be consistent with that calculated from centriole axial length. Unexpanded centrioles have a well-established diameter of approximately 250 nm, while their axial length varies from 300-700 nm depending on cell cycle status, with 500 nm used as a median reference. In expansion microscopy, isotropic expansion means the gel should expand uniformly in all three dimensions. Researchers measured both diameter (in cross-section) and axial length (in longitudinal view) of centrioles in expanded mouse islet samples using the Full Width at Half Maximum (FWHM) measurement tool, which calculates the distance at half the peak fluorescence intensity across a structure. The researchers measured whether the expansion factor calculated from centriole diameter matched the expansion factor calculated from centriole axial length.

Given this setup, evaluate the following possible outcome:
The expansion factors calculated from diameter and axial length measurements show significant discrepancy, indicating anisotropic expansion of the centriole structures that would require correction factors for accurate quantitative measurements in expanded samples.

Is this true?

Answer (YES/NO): NO